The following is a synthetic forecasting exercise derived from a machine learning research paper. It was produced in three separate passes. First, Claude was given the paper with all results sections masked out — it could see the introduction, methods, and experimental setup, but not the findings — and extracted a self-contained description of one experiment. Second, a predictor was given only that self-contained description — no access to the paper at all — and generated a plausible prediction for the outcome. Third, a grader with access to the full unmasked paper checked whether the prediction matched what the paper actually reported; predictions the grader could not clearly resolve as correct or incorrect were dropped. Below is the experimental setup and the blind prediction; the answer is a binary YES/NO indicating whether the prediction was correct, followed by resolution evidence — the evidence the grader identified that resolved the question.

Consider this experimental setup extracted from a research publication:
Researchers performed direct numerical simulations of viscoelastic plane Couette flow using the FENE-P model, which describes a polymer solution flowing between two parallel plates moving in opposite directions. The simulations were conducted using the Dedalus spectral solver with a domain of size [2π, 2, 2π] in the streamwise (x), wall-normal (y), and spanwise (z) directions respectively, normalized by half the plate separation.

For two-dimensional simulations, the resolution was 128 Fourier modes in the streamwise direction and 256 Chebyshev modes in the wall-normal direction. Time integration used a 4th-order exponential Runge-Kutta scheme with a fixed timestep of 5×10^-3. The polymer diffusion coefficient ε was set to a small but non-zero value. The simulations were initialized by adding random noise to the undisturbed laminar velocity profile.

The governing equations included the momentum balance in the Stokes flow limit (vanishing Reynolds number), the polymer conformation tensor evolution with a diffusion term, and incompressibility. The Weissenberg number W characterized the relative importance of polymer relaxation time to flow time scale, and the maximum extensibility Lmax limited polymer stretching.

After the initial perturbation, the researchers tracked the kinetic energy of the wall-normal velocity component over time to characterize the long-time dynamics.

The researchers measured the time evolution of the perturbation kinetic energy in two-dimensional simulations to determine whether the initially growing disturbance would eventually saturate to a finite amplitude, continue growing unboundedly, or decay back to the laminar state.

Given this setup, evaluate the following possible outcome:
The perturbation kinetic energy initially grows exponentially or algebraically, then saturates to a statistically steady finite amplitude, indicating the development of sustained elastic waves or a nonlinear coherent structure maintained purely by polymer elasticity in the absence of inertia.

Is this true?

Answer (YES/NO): YES